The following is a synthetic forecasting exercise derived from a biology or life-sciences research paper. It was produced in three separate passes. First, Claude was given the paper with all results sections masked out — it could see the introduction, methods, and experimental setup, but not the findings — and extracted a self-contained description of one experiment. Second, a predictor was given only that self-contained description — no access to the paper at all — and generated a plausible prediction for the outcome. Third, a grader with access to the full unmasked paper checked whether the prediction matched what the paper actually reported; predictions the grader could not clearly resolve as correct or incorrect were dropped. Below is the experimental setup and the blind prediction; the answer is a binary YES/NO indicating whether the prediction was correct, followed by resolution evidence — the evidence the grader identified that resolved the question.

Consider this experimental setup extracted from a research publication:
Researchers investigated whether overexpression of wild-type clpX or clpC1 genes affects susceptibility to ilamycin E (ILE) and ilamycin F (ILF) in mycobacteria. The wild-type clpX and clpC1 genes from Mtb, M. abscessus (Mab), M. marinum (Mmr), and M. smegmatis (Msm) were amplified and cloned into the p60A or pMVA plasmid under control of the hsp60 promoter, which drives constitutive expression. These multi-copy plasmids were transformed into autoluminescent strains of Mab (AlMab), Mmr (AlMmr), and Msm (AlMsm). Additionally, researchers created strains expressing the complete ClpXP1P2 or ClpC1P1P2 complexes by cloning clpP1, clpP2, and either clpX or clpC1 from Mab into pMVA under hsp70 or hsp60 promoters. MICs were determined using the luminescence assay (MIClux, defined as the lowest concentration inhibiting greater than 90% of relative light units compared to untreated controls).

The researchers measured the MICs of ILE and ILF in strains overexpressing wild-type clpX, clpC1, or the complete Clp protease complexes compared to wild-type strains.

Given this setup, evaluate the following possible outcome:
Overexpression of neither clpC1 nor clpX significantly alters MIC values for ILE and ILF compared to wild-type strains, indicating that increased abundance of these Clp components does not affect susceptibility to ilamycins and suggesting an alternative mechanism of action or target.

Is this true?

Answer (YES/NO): NO